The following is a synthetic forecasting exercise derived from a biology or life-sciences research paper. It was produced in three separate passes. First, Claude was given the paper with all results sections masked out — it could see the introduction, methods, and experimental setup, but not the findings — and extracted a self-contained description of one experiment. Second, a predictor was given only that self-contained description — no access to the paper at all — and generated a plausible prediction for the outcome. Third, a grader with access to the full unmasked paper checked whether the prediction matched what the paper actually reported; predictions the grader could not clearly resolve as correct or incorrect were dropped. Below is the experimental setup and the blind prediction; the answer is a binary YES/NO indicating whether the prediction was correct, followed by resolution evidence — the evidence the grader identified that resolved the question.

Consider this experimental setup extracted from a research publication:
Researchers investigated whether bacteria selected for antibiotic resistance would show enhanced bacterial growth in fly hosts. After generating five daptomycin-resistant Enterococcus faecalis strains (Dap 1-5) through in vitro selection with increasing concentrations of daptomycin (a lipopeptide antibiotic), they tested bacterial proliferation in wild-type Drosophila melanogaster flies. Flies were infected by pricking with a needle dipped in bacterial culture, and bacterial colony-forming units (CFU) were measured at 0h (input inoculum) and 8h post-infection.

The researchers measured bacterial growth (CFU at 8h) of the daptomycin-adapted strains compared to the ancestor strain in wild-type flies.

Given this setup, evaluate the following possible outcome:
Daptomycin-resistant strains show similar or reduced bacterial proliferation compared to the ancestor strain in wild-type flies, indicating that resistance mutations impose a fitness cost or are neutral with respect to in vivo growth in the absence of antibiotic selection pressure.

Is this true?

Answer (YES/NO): NO